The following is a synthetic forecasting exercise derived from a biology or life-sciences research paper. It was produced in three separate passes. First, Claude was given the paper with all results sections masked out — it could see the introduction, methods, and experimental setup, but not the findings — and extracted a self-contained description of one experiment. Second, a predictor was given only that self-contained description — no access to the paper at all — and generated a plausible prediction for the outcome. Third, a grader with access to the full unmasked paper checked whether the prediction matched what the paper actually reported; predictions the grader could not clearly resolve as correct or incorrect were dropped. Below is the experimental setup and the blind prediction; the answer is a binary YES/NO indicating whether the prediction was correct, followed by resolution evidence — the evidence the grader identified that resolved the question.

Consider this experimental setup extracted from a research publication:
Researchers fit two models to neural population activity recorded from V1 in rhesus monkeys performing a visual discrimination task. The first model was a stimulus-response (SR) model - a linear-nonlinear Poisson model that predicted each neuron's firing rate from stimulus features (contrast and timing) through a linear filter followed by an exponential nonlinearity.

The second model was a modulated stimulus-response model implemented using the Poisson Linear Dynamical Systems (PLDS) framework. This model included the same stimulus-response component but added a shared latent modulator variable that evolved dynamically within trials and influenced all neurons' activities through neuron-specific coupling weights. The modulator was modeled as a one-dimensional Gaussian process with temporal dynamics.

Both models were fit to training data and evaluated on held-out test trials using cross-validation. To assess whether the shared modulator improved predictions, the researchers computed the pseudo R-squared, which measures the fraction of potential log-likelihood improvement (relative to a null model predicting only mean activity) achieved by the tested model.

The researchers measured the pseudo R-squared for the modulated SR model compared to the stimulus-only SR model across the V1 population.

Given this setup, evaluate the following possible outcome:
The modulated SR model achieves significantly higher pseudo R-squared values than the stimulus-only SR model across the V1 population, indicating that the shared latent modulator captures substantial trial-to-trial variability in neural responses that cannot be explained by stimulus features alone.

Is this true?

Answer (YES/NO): YES